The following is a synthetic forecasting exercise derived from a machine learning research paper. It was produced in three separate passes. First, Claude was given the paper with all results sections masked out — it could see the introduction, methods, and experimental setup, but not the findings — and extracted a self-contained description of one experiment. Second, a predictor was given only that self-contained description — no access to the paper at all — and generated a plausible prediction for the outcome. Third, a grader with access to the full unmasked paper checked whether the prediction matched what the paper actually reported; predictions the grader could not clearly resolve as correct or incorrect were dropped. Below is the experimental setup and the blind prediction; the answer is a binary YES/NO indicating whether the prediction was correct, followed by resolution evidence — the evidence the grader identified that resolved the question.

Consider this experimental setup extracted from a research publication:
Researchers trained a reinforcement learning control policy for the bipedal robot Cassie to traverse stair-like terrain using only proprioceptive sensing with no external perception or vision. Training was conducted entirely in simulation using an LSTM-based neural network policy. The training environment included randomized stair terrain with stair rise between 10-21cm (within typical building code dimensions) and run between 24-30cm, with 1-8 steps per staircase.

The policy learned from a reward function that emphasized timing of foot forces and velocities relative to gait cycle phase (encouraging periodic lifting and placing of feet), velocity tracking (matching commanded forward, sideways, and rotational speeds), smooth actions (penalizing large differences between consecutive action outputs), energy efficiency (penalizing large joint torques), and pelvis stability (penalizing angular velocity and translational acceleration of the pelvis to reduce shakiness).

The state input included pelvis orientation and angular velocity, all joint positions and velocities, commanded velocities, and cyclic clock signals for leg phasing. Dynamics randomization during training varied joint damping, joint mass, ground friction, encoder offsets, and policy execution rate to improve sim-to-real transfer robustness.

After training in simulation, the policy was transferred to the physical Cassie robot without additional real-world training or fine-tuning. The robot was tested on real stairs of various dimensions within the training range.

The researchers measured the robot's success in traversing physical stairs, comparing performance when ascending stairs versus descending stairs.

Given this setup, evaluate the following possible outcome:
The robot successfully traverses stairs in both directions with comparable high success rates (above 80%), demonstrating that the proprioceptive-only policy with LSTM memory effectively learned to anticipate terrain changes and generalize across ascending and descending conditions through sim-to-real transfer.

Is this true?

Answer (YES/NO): NO